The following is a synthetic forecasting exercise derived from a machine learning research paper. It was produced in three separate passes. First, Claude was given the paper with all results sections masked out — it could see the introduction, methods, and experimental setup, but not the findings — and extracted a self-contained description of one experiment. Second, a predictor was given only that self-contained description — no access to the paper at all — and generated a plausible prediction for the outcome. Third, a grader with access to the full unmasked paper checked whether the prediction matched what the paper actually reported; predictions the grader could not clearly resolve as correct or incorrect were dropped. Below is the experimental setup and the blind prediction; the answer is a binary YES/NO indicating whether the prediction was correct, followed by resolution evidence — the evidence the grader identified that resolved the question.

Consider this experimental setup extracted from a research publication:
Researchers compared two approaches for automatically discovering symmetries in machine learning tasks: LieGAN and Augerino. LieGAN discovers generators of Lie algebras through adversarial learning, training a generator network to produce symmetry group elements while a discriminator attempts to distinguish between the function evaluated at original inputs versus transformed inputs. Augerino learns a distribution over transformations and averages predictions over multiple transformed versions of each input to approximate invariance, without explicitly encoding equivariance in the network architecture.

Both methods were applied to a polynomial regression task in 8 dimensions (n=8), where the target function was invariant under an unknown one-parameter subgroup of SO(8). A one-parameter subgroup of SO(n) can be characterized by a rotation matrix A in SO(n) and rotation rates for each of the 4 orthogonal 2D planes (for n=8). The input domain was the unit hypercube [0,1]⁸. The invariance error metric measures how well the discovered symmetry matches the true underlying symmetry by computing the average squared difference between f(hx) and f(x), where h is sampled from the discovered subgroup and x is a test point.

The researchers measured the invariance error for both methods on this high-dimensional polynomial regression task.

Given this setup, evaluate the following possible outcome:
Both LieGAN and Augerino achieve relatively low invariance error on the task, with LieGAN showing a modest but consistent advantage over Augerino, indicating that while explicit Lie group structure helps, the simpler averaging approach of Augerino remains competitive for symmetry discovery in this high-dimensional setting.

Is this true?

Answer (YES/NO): NO